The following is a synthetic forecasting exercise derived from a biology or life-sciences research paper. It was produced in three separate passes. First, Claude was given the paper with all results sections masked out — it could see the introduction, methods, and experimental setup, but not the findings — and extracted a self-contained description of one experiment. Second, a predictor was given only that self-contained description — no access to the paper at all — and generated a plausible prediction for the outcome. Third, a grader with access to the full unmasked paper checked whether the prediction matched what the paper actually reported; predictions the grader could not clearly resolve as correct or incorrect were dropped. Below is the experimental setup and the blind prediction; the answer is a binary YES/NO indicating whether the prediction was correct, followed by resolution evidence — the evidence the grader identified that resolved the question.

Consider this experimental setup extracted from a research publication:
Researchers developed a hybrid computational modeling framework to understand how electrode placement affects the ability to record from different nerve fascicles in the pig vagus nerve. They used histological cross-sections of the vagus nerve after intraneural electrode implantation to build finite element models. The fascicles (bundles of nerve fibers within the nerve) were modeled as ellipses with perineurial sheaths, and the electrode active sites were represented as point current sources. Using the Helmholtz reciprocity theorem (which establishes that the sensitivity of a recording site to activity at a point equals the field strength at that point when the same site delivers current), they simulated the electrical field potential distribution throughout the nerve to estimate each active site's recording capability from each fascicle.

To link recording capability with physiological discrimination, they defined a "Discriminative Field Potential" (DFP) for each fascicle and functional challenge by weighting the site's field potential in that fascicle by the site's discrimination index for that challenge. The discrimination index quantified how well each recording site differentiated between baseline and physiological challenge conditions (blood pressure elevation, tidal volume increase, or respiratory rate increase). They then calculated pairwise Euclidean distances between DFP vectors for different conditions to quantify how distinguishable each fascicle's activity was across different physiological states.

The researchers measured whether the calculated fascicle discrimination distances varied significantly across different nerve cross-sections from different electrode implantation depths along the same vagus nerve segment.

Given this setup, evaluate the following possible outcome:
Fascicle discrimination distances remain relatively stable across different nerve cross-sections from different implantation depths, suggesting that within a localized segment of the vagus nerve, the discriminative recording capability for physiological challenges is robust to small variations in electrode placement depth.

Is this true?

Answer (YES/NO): NO